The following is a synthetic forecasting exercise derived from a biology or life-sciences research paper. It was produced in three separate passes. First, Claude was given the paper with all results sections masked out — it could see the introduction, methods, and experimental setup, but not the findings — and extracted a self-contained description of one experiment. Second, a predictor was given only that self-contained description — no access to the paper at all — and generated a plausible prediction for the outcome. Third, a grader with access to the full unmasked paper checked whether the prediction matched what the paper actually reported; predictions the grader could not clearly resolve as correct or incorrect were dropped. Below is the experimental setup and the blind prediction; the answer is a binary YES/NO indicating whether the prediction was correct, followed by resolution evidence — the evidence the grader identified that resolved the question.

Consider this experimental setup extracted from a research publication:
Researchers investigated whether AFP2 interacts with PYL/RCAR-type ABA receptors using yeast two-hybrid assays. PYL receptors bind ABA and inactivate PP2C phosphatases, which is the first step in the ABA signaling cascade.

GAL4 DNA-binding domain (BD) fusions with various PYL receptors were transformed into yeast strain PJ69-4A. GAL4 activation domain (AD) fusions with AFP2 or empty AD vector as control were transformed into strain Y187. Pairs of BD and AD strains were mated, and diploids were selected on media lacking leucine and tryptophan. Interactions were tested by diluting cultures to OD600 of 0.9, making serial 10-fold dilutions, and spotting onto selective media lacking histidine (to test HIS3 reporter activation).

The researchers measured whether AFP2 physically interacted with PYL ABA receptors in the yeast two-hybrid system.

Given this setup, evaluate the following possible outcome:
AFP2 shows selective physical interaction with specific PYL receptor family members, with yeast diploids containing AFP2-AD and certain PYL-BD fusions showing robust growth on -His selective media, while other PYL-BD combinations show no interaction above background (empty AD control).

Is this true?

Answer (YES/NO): NO